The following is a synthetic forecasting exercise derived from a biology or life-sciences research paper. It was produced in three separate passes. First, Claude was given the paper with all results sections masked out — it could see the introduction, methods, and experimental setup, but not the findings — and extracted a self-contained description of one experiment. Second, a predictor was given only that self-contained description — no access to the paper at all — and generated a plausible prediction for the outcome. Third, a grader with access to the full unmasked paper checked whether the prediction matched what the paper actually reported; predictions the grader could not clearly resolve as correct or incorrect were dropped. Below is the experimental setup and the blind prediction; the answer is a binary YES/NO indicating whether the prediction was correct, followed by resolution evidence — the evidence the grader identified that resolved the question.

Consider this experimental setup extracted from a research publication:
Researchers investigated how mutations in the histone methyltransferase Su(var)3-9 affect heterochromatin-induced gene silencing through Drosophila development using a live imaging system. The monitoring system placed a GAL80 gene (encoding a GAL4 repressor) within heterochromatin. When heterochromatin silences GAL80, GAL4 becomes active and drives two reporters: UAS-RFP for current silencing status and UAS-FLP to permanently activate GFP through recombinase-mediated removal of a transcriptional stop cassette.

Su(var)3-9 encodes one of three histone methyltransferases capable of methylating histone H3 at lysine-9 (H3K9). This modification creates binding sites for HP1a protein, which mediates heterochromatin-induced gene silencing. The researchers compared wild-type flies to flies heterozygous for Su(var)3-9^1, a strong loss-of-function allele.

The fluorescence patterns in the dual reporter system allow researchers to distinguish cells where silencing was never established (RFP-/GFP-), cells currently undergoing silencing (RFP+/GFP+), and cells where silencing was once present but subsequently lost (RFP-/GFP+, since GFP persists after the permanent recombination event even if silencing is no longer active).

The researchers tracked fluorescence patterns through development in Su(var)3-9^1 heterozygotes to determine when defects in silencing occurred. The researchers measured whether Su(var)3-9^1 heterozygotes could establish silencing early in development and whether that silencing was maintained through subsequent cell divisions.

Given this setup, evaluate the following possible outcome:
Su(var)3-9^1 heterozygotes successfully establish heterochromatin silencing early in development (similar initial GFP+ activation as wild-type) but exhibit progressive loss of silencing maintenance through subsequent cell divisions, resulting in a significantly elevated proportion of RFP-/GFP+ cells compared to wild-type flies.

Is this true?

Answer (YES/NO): YES